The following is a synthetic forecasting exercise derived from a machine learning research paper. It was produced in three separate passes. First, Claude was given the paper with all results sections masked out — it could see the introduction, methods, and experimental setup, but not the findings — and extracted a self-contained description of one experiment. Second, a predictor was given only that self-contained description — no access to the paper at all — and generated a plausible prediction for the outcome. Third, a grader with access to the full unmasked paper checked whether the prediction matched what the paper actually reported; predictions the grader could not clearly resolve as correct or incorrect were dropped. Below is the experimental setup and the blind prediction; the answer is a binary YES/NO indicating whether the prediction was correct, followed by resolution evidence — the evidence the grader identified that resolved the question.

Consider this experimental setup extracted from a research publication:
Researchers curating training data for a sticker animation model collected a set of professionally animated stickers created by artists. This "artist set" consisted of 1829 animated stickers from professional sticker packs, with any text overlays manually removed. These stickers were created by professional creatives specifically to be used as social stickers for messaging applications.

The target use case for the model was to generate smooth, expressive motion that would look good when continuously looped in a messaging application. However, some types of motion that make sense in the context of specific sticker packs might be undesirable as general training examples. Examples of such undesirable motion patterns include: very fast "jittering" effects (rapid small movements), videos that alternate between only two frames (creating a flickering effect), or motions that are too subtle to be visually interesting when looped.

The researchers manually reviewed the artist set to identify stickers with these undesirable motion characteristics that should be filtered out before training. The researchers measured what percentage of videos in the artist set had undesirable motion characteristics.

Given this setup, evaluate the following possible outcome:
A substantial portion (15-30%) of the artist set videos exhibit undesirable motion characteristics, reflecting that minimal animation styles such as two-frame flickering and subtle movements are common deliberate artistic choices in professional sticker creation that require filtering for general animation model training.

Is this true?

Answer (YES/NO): YES